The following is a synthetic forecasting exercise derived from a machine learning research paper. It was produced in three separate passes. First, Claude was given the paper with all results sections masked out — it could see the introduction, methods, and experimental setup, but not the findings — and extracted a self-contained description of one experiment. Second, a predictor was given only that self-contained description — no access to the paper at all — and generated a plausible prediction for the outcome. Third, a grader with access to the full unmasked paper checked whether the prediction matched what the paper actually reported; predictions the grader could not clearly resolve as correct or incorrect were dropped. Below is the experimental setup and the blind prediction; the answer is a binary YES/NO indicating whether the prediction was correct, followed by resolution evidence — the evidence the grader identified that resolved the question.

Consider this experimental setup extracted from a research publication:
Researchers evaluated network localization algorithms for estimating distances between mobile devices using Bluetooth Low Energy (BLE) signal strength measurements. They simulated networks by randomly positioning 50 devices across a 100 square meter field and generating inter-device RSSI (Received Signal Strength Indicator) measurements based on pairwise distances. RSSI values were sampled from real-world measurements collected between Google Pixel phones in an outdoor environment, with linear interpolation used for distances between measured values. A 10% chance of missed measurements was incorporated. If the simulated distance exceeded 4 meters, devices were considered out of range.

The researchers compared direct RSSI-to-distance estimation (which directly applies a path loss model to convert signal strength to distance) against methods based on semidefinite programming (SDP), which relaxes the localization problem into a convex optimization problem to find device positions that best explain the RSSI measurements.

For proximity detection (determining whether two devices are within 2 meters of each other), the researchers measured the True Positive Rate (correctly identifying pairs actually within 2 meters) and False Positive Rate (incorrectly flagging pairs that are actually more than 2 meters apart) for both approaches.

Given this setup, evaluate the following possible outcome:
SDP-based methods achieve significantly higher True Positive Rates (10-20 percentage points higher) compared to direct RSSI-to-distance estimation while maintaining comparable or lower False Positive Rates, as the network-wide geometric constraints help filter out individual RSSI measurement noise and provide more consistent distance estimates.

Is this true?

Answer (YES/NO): NO